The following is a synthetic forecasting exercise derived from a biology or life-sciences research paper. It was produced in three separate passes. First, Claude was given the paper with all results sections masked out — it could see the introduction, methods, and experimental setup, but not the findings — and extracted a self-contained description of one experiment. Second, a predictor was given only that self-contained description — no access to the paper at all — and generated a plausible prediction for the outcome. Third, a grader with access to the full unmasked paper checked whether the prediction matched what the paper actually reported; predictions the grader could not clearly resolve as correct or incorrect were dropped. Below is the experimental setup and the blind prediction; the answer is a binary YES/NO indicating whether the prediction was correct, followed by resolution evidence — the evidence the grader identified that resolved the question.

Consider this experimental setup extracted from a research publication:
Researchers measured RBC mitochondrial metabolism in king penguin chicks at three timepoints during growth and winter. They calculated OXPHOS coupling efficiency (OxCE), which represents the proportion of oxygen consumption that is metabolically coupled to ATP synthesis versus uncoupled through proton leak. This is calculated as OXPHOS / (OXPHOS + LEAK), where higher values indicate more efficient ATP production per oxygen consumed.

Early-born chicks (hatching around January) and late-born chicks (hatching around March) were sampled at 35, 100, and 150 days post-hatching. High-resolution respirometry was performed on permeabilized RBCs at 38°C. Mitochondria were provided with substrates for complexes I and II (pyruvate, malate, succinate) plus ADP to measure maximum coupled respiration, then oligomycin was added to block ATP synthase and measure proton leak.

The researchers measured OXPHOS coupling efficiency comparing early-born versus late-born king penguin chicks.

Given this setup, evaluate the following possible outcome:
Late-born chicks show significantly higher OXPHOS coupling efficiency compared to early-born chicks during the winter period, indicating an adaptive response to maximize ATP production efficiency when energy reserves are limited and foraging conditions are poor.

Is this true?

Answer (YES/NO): NO